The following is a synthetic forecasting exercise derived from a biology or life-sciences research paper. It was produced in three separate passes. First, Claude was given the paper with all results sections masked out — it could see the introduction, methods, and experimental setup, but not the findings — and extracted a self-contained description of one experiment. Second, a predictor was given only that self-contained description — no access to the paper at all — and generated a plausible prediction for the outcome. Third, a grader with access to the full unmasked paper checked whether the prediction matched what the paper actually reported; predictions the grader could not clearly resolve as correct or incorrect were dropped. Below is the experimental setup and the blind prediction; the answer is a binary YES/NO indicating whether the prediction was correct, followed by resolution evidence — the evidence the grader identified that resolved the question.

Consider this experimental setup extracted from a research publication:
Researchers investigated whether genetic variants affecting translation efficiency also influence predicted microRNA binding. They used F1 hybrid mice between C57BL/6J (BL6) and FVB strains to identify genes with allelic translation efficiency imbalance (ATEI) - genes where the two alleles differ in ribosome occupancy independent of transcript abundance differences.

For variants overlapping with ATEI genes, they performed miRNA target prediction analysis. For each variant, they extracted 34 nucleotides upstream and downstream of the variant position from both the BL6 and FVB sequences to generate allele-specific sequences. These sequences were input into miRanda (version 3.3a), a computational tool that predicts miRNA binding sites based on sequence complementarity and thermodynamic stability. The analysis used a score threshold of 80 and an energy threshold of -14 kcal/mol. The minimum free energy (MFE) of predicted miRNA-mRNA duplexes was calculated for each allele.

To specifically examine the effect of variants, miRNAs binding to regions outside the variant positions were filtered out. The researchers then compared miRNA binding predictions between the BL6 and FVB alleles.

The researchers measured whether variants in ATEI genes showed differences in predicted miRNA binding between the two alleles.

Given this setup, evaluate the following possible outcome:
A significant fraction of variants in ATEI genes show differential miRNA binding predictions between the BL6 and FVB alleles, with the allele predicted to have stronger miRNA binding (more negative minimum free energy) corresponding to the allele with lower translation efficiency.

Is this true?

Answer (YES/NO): NO